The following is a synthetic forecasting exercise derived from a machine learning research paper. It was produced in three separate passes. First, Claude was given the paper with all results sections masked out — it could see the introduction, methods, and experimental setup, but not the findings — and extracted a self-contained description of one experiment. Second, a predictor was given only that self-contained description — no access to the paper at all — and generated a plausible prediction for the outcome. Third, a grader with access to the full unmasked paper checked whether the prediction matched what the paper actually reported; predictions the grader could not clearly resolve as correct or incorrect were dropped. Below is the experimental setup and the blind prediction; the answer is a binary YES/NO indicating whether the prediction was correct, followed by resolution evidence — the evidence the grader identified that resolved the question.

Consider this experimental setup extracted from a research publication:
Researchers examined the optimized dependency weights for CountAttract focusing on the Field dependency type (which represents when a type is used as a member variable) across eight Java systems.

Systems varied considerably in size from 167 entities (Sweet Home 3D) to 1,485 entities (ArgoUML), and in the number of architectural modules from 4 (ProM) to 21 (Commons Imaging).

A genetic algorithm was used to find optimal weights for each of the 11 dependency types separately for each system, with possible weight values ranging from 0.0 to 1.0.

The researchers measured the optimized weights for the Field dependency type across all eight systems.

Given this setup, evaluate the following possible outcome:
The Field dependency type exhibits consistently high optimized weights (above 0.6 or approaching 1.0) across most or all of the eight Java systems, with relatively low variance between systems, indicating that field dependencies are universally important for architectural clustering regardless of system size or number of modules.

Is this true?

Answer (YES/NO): NO